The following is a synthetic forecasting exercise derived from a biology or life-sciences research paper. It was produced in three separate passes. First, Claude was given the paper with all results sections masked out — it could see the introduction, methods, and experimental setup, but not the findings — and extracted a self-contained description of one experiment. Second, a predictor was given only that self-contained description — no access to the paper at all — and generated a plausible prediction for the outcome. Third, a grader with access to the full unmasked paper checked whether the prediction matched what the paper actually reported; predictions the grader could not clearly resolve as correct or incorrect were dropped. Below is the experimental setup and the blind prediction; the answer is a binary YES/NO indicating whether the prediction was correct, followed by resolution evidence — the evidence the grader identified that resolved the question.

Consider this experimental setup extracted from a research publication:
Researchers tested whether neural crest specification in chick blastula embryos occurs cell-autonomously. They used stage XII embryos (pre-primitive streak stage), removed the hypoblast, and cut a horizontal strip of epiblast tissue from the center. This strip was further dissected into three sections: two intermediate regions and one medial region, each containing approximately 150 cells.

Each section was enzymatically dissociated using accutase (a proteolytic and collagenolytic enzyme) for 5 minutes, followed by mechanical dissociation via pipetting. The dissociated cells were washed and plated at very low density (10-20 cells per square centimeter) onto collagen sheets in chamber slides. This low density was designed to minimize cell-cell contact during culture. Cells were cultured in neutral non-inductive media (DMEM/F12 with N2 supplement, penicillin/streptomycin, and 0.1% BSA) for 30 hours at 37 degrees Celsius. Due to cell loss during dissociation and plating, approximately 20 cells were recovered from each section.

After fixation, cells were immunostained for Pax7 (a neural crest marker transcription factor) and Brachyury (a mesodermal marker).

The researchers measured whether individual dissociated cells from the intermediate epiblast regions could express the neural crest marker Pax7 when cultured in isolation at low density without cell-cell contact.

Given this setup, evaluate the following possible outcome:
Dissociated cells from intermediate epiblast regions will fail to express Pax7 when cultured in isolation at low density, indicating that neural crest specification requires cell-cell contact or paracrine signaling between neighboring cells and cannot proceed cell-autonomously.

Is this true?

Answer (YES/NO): NO